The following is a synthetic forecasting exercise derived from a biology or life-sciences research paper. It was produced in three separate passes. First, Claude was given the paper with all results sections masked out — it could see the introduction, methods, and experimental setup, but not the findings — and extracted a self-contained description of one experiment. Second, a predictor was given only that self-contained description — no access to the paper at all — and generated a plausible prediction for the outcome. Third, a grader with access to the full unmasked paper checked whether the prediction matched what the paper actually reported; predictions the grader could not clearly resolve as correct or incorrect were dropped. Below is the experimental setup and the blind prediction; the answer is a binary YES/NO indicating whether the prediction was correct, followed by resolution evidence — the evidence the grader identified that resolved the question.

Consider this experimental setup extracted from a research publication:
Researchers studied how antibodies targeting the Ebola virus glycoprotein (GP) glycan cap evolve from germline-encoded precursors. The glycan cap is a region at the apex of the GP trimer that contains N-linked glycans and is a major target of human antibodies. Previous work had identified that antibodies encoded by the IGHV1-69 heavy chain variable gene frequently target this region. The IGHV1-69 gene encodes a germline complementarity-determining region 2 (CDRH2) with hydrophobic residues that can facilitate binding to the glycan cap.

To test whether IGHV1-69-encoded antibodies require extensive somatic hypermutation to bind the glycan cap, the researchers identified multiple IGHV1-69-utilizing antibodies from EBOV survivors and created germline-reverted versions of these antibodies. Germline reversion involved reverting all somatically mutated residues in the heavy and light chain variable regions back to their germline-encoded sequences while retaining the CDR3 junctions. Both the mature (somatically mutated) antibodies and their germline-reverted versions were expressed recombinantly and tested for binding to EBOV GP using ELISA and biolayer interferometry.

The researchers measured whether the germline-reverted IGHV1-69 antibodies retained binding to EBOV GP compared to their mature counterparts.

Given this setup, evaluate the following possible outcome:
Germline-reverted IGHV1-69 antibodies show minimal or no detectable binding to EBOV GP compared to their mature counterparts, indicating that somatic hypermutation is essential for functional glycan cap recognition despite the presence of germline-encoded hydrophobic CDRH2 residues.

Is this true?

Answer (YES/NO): NO